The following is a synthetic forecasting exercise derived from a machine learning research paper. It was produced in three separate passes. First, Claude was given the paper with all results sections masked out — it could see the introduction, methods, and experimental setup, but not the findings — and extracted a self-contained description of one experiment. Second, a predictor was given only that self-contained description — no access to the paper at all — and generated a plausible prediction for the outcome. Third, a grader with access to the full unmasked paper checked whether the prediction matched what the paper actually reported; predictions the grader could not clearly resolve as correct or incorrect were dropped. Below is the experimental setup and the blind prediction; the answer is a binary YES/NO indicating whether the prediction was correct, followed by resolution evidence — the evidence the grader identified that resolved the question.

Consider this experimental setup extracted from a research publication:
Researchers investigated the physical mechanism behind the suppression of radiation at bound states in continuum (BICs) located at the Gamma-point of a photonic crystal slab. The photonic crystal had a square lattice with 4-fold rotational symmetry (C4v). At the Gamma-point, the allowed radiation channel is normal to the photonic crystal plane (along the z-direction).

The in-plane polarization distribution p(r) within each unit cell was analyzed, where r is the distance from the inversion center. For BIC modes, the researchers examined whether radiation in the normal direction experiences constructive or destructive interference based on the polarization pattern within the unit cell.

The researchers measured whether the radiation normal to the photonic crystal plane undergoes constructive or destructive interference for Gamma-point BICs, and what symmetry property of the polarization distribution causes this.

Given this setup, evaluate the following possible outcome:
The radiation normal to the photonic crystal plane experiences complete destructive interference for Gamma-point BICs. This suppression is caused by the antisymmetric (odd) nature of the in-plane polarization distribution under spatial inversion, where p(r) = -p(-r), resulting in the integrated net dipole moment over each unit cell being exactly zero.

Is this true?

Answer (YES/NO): YES